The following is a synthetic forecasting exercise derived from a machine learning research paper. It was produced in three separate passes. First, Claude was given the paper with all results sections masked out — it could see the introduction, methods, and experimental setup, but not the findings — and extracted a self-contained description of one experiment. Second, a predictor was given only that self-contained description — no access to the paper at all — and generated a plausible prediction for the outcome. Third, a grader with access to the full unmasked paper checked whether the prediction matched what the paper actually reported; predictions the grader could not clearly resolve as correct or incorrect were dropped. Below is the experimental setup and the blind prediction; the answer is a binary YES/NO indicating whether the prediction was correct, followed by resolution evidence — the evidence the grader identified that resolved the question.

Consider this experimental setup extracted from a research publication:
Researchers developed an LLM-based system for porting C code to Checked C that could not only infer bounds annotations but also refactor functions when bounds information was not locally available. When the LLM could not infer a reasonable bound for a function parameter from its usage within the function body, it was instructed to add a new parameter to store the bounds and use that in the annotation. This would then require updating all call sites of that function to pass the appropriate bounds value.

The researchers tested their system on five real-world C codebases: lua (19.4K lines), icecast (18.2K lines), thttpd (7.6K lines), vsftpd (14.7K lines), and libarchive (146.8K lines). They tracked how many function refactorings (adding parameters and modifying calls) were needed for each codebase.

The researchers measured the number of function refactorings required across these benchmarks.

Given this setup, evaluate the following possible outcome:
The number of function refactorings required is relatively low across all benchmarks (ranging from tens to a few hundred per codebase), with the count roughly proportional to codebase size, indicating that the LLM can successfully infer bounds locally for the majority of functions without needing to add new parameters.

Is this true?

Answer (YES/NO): NO